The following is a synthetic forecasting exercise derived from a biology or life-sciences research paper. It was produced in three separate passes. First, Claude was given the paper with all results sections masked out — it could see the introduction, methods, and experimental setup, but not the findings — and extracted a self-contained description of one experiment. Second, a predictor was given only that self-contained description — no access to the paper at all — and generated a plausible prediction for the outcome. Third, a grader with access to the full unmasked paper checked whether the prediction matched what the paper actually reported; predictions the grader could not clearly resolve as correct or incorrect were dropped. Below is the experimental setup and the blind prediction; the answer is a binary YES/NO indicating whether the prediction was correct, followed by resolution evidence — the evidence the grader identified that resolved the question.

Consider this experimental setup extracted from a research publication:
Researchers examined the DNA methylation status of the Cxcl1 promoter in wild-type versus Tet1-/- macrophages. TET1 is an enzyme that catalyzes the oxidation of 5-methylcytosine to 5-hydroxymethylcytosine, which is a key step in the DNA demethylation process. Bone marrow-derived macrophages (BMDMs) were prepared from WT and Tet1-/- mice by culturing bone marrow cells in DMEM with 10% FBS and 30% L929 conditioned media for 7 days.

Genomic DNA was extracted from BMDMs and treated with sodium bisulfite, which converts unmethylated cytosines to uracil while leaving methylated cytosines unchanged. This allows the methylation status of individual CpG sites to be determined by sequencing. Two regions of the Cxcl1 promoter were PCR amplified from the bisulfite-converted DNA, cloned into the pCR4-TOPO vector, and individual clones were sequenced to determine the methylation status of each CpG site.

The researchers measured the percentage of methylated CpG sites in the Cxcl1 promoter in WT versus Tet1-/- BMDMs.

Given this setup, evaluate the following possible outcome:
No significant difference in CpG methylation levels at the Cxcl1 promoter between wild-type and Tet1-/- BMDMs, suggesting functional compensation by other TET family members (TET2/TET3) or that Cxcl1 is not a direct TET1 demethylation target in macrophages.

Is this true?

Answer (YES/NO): NO